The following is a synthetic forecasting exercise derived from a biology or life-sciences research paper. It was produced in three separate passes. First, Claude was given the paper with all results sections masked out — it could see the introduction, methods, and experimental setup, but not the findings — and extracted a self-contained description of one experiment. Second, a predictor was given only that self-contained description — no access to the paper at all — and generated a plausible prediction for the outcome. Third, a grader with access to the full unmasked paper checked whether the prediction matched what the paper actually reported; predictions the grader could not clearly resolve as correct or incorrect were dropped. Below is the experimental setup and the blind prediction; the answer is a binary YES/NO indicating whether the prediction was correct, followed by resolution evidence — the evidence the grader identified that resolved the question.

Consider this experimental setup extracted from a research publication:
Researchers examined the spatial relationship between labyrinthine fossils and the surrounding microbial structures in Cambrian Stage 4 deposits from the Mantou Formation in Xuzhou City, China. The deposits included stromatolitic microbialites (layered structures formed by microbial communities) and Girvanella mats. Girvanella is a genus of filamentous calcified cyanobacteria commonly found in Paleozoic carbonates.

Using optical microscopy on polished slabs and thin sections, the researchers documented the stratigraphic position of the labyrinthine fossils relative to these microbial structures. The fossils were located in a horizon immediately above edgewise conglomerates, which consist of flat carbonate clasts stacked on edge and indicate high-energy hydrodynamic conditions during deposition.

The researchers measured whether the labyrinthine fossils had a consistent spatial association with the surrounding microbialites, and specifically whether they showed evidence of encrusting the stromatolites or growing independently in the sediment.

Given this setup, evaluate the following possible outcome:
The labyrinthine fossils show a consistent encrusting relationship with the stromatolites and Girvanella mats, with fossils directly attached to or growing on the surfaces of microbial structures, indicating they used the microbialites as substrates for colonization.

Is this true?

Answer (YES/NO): NO